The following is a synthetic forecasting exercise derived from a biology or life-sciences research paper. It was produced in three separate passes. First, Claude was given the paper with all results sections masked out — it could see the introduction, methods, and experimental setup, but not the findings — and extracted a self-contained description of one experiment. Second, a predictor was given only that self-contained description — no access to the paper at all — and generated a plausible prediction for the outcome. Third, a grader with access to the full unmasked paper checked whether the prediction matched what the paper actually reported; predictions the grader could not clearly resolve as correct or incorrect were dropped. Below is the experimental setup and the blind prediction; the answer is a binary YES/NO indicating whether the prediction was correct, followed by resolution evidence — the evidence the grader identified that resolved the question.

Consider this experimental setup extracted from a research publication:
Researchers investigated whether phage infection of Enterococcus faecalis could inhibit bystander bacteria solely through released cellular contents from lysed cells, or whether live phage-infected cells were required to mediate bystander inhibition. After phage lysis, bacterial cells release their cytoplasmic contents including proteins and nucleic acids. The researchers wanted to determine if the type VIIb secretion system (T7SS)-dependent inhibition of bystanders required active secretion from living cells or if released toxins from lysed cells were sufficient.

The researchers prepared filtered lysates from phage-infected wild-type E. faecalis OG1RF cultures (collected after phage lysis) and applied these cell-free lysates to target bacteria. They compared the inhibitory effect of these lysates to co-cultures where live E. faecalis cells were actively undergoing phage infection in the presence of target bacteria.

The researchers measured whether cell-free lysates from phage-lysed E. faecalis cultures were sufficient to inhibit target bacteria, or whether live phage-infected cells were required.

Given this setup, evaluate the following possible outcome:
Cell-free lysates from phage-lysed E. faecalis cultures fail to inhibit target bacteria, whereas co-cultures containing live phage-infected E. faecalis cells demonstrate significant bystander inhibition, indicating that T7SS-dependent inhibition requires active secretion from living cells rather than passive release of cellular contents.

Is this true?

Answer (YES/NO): YES